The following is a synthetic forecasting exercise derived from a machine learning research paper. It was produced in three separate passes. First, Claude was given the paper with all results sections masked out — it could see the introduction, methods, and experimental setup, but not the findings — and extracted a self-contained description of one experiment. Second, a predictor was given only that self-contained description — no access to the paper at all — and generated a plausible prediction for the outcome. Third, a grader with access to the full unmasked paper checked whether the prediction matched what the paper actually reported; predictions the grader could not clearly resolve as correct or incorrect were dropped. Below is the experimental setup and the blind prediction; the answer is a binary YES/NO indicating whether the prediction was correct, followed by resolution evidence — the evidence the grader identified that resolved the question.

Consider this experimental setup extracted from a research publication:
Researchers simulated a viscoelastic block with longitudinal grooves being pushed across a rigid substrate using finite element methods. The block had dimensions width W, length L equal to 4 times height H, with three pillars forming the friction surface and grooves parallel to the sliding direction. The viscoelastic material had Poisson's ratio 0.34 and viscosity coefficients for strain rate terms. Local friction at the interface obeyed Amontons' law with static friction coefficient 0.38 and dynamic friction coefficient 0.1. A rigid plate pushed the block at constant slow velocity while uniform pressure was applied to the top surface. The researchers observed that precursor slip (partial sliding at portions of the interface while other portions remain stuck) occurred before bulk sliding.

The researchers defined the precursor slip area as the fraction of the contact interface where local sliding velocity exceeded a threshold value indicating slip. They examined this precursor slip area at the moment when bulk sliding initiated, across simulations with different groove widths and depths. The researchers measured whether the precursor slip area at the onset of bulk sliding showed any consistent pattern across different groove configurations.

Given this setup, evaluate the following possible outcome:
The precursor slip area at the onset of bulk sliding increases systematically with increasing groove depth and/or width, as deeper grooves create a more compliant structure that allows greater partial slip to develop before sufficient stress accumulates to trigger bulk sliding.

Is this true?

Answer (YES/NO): NO